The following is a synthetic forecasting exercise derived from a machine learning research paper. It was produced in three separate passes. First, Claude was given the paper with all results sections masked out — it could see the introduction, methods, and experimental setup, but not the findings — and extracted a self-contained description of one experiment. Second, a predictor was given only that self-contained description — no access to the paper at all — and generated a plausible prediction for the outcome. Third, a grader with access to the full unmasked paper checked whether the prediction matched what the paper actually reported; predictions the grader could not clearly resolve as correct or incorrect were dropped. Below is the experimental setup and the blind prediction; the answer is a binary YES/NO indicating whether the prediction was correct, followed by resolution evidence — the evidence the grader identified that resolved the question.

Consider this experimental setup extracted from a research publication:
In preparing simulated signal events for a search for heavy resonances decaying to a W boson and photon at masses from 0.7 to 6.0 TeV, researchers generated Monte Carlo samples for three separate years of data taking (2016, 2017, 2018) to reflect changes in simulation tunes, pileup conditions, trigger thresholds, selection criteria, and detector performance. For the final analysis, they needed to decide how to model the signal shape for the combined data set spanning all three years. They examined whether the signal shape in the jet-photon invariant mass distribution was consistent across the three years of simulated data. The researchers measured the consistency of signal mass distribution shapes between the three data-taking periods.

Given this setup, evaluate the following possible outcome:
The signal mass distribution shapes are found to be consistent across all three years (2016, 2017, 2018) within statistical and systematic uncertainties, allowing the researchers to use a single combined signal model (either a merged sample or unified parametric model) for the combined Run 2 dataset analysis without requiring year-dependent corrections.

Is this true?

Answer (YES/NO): YES